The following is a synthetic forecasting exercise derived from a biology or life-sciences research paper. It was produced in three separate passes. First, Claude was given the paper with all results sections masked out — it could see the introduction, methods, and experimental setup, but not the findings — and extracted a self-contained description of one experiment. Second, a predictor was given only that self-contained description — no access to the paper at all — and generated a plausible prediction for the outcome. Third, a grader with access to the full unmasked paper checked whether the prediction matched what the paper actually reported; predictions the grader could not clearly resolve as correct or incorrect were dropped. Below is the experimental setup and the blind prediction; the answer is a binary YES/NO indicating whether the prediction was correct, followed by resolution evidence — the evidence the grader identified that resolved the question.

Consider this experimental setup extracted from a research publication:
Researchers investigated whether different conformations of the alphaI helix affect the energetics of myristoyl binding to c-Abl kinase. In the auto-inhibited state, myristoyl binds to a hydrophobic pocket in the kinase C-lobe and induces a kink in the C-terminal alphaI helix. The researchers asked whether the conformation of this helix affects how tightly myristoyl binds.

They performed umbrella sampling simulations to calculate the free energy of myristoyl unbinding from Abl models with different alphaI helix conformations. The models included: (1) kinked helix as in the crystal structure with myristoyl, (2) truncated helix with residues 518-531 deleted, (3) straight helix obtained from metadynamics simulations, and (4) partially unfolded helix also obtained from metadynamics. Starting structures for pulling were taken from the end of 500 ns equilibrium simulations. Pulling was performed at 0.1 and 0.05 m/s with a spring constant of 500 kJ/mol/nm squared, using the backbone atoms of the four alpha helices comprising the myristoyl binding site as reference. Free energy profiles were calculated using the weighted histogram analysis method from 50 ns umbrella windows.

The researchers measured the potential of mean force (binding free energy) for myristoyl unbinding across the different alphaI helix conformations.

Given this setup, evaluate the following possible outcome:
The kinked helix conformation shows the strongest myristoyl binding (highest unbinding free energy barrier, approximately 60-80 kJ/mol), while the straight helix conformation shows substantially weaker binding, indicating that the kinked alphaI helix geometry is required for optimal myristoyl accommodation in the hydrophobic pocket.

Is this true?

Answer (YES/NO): NO